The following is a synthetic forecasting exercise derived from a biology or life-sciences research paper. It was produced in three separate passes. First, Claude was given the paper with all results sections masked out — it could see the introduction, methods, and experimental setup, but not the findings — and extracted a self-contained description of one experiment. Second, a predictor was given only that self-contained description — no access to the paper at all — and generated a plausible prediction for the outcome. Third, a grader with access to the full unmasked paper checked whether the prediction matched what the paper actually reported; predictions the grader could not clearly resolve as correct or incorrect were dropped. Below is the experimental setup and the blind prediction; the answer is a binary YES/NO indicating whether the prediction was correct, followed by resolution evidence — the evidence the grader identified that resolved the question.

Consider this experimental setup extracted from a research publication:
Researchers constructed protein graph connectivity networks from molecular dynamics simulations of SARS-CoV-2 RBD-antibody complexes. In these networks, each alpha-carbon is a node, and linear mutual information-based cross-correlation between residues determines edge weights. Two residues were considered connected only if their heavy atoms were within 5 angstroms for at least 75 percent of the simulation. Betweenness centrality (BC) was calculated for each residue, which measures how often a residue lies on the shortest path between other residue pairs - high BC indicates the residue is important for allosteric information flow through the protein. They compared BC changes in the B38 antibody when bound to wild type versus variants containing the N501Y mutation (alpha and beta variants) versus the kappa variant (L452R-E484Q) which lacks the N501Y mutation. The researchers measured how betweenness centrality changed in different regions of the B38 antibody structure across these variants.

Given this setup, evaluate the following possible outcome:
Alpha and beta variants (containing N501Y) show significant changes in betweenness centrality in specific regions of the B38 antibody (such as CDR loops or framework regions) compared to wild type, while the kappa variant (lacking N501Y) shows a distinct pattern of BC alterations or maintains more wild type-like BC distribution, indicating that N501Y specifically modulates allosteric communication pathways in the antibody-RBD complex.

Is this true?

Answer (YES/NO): YES